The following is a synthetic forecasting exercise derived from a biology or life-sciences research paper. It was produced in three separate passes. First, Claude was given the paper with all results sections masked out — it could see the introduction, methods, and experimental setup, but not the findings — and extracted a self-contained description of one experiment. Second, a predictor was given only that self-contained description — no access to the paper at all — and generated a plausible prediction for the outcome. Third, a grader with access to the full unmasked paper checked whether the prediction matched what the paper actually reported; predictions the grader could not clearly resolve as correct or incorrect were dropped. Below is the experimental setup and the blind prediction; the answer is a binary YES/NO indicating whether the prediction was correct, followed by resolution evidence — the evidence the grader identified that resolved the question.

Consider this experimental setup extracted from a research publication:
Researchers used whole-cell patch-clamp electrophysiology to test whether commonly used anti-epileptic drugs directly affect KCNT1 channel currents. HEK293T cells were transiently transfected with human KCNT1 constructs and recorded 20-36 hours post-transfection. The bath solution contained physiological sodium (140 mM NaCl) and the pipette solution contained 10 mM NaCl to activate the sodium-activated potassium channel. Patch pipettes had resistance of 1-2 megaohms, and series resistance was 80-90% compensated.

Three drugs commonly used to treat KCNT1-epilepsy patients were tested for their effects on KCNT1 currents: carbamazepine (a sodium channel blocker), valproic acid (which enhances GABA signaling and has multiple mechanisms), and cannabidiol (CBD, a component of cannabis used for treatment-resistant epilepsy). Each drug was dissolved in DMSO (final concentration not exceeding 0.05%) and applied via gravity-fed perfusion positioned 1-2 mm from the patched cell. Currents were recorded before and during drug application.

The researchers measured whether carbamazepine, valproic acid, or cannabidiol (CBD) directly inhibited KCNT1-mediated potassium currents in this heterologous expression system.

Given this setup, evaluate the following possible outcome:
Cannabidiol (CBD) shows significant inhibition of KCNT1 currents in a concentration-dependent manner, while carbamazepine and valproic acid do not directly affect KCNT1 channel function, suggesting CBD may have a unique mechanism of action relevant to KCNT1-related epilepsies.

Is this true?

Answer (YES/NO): YES